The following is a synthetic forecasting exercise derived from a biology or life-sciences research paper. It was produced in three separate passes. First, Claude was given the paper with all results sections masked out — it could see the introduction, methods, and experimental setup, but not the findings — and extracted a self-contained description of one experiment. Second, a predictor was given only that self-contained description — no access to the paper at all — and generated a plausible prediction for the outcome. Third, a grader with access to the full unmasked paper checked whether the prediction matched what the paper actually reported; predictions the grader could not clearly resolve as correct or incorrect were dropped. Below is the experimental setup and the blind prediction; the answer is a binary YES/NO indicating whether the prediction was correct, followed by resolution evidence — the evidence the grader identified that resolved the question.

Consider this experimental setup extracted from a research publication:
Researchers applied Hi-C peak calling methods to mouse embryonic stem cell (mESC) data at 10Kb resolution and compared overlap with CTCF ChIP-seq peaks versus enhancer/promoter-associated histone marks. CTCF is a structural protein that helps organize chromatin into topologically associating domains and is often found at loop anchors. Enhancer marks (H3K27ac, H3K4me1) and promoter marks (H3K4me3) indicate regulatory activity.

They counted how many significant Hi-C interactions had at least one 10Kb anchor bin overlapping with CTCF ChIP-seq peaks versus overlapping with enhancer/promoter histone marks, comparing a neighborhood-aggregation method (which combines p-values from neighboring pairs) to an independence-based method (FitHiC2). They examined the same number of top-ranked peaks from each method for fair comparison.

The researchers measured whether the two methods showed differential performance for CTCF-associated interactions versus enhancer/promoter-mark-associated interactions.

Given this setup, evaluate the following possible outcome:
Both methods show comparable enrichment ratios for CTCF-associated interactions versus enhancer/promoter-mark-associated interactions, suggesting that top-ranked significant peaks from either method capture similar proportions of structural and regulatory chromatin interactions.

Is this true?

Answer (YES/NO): NO